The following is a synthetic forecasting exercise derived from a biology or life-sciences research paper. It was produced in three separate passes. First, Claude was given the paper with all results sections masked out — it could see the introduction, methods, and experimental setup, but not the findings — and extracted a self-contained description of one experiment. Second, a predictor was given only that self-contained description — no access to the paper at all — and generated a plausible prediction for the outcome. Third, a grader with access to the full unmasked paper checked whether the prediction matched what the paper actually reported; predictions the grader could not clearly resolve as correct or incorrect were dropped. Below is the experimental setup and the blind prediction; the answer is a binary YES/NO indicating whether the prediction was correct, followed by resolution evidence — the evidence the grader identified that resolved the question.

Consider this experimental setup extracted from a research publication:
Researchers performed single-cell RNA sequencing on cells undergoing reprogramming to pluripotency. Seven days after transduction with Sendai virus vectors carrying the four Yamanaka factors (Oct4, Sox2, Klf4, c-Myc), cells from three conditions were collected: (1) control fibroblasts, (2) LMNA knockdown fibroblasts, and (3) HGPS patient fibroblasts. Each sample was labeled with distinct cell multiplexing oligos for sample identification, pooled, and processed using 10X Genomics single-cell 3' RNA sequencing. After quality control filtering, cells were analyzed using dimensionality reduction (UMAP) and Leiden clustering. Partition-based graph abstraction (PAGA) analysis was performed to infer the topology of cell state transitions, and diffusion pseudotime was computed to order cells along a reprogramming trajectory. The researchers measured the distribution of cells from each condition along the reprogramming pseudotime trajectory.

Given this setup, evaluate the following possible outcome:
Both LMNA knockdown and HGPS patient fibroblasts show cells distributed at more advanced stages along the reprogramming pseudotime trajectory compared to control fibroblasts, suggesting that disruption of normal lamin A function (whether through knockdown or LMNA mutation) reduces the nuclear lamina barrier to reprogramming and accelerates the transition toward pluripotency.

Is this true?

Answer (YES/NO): NO